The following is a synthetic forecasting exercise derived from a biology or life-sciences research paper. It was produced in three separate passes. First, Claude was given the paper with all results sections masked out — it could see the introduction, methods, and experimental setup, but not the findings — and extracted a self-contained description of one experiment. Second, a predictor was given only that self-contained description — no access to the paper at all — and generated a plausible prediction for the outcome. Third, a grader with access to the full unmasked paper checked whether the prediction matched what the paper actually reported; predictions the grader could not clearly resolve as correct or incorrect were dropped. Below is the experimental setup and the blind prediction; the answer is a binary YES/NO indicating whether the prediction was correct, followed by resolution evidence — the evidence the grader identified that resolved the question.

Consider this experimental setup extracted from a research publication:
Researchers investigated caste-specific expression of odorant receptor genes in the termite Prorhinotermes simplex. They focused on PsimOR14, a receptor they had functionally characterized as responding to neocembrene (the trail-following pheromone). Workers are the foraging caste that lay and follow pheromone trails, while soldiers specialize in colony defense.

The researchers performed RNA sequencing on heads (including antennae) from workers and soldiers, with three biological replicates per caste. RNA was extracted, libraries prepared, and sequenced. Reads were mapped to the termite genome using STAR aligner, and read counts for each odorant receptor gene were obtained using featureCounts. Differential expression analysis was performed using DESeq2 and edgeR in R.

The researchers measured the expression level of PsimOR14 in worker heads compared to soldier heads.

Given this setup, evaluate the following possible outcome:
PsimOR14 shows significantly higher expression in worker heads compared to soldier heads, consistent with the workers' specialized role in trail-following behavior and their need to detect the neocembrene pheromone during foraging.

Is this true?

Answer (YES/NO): YES